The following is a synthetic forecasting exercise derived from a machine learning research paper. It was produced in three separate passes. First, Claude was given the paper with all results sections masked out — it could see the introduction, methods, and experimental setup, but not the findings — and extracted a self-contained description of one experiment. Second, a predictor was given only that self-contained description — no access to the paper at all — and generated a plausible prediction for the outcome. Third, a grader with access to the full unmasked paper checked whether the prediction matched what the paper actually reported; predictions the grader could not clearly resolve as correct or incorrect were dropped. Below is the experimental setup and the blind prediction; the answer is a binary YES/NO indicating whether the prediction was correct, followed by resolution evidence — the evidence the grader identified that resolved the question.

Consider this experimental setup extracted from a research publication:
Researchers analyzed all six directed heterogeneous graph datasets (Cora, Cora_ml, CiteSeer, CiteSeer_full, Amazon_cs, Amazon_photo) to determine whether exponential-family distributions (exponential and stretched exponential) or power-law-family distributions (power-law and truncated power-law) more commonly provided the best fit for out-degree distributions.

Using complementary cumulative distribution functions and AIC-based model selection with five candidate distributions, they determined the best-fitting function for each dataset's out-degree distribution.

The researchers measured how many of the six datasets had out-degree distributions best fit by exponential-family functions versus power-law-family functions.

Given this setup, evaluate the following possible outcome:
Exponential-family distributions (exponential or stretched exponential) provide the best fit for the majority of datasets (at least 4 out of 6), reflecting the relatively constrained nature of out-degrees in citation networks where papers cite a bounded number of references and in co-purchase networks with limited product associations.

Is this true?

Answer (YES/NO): NO